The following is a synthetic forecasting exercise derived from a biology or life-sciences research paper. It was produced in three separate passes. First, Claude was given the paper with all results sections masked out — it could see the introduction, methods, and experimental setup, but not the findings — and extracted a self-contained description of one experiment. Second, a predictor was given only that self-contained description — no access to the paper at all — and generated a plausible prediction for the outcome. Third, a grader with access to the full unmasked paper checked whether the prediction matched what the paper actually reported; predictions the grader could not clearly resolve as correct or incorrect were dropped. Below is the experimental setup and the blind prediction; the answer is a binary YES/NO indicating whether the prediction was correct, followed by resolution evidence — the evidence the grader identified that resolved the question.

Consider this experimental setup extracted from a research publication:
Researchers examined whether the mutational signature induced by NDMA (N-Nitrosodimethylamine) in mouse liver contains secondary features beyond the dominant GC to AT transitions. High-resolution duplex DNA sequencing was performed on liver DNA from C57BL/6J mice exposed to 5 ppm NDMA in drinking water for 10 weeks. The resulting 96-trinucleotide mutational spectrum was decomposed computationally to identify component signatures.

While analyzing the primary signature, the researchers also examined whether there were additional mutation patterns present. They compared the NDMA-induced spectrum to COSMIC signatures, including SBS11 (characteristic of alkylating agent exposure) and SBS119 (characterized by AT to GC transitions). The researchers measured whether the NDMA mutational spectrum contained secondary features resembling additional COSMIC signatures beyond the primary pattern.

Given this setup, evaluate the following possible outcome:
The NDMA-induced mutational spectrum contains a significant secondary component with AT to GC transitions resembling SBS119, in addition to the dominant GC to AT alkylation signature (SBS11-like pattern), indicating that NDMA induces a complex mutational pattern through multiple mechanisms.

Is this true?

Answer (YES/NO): YES